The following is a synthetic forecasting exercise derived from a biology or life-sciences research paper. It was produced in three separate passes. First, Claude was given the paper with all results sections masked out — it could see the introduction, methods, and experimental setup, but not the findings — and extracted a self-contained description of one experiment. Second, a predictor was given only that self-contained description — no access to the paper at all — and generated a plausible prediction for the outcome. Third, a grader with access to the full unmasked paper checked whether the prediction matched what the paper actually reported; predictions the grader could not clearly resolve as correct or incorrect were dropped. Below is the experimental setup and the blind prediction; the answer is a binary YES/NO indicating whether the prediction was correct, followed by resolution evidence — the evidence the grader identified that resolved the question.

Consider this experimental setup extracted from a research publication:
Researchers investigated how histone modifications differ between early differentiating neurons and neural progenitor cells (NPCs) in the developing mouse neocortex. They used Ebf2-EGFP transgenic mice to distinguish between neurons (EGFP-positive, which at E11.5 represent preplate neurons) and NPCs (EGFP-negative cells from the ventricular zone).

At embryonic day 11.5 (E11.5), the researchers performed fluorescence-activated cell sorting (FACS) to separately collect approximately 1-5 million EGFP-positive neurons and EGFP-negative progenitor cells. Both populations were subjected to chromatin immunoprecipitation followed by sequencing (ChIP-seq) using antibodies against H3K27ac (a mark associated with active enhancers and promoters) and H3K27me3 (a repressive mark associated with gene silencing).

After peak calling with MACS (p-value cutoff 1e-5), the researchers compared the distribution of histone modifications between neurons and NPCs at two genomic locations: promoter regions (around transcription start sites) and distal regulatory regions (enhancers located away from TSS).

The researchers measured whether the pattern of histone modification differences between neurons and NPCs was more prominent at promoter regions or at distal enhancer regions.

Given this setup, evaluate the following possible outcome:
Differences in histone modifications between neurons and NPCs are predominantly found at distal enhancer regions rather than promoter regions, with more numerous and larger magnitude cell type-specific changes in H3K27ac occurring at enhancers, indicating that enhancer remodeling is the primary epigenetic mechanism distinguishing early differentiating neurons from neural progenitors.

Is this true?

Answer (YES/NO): NO